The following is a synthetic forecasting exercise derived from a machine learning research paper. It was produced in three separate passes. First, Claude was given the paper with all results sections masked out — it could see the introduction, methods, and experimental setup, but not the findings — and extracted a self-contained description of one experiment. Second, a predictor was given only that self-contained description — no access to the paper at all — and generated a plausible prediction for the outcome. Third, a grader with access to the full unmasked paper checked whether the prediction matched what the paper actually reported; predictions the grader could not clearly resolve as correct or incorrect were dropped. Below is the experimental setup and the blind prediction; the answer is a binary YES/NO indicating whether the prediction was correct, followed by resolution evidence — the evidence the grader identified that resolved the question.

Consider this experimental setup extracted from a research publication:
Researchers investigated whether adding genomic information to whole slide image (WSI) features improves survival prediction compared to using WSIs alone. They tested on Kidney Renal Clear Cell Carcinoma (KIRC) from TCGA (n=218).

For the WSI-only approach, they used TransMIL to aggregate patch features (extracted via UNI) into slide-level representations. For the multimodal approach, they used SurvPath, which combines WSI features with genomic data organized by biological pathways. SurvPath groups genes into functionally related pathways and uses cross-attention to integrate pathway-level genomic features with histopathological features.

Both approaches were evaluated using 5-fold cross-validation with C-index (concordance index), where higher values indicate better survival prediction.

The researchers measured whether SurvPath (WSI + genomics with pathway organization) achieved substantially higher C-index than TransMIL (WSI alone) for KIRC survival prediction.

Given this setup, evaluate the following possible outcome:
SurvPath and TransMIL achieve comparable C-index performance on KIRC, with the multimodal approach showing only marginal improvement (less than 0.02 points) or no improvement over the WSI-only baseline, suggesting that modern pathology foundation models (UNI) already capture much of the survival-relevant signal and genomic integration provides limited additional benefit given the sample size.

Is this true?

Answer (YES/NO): NO